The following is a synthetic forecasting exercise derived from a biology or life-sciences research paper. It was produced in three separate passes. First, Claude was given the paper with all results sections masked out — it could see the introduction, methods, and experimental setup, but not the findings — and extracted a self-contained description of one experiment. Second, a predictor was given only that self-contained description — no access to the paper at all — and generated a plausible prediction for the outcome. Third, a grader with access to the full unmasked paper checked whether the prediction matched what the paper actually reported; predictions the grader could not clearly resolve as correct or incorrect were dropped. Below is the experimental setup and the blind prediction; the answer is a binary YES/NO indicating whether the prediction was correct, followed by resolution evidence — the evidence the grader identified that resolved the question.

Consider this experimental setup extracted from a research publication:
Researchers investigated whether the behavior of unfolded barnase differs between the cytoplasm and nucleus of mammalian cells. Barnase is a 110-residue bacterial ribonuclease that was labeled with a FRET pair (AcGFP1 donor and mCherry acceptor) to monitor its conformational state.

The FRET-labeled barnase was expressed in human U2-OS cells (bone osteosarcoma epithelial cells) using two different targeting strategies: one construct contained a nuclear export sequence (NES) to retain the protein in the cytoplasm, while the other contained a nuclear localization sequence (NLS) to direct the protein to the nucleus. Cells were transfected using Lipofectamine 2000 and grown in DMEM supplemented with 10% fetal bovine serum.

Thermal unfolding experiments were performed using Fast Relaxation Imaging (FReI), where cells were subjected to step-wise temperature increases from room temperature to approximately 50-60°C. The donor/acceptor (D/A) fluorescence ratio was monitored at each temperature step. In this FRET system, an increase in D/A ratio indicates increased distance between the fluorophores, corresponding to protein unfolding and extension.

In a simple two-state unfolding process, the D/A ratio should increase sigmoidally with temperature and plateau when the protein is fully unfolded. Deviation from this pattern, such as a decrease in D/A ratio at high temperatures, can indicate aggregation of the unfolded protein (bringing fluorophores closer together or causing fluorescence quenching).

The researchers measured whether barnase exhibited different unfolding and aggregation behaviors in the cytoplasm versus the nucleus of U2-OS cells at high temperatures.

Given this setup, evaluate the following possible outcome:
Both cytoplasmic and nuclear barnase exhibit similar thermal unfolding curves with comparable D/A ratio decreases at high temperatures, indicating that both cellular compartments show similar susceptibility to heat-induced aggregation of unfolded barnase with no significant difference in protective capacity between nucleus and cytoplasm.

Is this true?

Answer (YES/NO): NO